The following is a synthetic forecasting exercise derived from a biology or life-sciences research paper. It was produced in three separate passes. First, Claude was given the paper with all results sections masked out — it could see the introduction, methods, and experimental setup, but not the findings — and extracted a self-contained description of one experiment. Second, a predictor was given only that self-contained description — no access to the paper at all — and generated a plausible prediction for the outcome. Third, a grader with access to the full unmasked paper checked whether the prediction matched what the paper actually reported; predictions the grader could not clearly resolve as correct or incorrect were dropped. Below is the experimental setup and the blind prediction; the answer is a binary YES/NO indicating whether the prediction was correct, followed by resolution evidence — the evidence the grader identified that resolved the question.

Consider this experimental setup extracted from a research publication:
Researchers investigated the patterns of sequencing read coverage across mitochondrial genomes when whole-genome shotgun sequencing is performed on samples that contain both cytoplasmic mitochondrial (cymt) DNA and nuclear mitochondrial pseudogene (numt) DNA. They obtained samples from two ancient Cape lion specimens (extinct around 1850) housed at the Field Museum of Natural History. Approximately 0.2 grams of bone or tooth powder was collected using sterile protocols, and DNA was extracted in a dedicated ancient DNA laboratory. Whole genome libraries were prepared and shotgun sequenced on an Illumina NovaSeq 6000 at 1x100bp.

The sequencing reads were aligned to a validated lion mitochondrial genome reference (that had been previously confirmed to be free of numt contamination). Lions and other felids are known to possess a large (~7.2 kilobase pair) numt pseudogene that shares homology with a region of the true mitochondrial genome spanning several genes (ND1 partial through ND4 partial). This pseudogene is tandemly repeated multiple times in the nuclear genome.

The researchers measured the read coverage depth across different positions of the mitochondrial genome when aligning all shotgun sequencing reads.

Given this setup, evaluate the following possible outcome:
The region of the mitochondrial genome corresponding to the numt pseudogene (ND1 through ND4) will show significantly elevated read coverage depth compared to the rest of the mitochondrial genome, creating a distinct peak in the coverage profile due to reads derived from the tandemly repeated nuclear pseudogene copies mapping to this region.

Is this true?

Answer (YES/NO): YES